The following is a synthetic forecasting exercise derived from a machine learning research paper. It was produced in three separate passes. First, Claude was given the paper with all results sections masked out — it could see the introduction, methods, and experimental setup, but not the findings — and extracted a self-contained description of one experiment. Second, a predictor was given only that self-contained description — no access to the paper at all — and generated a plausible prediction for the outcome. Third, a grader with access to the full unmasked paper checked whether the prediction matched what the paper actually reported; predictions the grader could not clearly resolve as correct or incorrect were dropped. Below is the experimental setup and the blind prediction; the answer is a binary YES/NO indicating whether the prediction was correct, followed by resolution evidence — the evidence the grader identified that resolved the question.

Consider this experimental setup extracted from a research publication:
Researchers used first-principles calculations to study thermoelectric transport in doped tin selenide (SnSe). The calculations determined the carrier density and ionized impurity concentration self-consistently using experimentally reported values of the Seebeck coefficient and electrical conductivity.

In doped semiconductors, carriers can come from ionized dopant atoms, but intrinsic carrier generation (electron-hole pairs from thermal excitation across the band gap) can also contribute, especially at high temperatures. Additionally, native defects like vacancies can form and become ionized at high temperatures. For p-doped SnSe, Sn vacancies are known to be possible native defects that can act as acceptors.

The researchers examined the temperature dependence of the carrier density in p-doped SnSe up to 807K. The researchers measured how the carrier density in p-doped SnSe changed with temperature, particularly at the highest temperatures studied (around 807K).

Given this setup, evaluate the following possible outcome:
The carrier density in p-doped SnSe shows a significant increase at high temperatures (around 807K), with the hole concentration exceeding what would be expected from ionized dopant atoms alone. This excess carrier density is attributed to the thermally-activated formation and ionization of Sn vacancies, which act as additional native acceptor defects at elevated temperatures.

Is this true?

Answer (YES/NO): YES